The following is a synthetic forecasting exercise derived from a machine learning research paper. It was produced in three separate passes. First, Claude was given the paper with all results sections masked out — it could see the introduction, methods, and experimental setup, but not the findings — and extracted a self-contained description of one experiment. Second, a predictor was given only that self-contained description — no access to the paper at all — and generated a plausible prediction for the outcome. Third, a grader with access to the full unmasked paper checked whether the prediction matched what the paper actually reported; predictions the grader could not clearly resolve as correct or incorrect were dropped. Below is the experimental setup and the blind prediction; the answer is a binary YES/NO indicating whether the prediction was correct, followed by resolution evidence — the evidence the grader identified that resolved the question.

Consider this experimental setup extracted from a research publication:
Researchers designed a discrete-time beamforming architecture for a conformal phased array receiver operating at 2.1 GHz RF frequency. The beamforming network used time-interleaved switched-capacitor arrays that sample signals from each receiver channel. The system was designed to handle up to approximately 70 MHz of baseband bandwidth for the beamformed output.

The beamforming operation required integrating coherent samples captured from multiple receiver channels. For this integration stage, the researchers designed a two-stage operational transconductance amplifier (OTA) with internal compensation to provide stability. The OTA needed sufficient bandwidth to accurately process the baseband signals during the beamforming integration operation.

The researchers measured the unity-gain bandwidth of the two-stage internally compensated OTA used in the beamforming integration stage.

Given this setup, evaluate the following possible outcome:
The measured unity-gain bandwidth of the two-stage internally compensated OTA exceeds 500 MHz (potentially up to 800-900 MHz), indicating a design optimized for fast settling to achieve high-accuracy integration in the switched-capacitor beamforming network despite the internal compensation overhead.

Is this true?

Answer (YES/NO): YES